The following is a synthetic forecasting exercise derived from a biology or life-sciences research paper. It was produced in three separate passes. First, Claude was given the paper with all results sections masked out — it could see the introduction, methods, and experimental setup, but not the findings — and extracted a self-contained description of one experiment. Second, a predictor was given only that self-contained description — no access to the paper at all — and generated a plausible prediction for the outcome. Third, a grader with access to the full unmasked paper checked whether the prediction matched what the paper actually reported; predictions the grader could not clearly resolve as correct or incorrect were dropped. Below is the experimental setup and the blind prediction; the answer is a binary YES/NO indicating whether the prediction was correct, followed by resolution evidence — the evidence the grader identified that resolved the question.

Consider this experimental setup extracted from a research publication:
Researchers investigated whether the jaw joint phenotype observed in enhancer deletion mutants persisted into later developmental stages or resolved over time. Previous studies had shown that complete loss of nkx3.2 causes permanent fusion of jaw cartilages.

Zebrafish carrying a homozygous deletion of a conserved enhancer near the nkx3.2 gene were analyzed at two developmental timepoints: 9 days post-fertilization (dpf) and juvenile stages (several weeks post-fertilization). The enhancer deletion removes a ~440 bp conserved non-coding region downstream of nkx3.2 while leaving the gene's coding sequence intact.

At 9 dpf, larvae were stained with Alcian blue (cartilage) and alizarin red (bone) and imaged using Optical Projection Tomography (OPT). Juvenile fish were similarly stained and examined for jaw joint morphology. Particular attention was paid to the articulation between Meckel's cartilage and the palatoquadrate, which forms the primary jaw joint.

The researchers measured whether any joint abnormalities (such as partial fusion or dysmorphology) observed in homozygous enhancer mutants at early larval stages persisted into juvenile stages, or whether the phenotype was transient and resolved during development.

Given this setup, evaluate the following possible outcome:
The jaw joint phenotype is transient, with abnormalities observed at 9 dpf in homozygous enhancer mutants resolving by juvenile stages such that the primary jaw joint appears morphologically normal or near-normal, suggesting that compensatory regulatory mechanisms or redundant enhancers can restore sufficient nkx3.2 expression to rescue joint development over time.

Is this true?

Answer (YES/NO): YES